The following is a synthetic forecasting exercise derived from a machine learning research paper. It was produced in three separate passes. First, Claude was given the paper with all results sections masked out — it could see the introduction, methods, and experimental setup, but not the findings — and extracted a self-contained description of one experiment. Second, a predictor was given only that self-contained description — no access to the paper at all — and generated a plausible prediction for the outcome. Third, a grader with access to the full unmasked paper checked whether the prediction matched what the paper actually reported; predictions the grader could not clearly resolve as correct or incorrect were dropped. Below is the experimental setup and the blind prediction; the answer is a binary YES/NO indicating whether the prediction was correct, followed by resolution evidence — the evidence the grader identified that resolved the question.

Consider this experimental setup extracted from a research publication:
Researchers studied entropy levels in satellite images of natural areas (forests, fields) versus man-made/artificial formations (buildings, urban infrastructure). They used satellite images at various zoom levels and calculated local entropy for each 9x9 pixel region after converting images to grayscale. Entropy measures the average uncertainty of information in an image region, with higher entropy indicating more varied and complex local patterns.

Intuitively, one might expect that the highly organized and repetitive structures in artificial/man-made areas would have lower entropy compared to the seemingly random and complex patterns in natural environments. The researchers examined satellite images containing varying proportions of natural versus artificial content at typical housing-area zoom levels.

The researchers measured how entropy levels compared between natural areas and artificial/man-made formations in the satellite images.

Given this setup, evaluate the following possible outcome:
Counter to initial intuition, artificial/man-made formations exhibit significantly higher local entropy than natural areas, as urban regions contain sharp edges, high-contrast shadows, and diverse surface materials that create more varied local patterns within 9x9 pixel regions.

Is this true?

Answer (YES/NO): YES